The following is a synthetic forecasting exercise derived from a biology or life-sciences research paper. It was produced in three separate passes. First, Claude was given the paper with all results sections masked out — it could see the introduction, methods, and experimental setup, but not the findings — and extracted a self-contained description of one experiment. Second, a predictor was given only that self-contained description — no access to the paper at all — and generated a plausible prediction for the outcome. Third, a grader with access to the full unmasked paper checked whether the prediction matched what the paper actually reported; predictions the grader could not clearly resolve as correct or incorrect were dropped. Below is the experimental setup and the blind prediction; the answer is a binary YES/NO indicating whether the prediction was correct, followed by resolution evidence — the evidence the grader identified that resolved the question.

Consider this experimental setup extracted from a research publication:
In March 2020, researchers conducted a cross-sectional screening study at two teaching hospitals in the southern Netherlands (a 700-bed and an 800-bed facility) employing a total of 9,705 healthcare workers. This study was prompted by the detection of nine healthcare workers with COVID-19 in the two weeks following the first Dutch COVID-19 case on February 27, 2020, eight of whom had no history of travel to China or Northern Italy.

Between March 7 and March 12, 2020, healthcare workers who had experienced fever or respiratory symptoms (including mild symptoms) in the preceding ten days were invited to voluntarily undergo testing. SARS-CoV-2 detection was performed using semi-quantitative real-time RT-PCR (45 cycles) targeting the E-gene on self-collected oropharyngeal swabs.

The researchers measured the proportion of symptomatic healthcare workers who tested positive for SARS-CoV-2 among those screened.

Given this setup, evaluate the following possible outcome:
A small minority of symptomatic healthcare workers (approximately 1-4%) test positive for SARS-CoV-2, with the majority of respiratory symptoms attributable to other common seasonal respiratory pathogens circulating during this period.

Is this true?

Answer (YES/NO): NO